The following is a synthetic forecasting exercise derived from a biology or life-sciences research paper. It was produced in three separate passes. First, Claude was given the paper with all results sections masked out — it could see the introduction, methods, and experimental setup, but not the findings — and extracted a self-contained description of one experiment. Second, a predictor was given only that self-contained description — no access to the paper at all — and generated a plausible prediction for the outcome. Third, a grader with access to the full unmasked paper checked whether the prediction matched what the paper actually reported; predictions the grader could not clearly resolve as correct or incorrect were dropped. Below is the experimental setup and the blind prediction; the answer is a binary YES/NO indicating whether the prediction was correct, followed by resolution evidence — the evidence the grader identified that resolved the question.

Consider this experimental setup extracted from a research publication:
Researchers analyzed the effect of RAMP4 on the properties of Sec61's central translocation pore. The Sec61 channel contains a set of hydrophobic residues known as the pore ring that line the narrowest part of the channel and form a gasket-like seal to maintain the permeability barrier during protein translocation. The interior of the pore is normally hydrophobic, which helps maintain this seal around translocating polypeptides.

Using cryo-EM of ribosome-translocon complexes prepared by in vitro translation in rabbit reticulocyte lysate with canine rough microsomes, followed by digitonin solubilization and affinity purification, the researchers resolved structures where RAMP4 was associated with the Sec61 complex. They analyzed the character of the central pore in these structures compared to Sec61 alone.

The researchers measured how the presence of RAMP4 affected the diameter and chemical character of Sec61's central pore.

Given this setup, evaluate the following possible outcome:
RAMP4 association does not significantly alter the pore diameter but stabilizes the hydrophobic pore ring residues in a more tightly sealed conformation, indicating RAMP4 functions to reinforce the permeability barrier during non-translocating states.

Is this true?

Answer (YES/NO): NO